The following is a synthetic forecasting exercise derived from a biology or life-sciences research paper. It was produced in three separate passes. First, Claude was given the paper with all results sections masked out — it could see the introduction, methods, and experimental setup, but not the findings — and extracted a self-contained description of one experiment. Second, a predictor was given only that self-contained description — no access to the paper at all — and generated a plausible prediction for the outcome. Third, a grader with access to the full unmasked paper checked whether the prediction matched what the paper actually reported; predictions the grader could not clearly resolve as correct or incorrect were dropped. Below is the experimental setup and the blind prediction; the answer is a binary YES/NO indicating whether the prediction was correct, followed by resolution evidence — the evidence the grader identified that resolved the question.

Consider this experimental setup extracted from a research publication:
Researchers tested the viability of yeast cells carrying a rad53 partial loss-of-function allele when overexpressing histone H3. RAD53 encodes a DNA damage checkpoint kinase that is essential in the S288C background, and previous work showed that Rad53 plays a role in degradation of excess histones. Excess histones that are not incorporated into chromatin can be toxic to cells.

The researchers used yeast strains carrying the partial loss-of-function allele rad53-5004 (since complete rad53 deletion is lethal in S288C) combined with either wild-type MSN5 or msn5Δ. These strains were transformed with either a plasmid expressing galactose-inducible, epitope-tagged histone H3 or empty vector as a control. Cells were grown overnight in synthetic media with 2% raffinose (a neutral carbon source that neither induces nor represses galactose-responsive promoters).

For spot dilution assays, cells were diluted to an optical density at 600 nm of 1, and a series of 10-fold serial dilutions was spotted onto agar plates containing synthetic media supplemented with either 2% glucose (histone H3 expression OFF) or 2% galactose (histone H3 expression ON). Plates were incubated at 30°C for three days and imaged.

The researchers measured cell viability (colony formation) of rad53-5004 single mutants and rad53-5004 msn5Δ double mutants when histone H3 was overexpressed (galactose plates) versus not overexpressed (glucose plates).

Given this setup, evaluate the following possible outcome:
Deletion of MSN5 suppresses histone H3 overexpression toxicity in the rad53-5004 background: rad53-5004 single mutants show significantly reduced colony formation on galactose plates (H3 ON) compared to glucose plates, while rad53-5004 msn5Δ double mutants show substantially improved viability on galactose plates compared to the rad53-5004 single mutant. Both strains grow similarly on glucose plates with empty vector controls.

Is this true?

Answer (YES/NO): NO